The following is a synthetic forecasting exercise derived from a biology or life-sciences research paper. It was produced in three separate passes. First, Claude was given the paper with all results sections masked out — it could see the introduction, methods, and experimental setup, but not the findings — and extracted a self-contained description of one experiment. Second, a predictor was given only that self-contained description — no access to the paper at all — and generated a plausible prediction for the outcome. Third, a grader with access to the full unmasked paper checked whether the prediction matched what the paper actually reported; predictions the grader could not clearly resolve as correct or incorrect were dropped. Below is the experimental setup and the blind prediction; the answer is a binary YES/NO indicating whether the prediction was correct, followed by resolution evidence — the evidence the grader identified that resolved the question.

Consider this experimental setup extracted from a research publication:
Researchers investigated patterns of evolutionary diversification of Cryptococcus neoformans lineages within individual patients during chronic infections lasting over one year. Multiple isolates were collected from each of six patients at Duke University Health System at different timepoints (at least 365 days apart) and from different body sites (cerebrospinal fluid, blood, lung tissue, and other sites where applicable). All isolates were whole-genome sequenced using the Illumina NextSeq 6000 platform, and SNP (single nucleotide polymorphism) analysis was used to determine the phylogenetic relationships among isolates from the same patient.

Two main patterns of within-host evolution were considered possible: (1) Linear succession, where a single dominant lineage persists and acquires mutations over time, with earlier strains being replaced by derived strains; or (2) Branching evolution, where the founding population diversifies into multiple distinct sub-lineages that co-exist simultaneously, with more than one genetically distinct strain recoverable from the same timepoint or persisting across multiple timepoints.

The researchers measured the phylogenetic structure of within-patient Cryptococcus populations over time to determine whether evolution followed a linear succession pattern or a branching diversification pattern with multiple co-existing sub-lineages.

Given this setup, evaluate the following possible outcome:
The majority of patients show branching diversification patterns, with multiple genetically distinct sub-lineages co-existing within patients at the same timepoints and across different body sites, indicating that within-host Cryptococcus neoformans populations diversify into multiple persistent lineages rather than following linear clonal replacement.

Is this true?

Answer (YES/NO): YES